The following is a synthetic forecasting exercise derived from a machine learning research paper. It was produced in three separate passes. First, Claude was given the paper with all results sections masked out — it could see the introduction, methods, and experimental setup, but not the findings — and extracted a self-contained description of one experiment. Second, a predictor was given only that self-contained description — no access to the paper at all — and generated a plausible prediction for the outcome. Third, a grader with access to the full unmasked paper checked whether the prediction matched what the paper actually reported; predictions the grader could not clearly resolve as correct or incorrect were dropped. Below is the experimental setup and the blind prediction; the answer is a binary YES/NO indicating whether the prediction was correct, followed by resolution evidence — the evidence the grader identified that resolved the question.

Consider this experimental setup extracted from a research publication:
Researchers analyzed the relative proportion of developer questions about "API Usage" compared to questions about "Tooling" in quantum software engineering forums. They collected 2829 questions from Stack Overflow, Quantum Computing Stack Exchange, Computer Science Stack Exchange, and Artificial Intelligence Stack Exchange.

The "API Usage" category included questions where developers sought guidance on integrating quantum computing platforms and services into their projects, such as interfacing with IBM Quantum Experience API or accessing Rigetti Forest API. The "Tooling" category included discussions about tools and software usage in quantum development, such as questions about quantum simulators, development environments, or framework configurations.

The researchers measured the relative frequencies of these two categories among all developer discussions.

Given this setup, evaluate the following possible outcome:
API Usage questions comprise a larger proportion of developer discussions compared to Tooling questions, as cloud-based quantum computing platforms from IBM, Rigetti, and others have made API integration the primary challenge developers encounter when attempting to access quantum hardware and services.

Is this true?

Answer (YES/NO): NO